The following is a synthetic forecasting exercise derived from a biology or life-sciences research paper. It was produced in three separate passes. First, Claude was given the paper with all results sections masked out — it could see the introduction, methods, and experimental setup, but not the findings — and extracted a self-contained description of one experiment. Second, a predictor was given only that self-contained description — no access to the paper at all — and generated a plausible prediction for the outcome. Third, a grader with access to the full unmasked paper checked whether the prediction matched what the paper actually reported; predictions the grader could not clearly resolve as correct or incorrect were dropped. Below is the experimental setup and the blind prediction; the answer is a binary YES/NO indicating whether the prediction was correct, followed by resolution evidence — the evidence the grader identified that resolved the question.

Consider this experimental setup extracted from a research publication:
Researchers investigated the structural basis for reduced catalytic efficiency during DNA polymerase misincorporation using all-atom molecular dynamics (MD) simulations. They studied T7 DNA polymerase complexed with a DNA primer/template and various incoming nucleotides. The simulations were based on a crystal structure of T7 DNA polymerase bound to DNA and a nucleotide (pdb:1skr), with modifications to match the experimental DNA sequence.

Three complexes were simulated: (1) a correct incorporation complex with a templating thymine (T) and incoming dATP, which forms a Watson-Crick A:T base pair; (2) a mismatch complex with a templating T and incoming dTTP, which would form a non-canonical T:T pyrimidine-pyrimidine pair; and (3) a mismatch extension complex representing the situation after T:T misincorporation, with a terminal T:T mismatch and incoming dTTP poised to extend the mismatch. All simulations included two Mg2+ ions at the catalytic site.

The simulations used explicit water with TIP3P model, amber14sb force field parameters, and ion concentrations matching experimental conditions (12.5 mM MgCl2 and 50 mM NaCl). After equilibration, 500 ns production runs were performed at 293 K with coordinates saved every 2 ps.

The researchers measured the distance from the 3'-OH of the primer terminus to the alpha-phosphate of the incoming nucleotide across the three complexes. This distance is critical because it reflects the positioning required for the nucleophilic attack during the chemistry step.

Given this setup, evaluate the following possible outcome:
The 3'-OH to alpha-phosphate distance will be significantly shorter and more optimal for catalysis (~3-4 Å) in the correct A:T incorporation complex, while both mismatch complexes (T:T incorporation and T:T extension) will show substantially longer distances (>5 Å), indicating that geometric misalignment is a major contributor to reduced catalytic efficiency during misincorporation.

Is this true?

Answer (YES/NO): YES